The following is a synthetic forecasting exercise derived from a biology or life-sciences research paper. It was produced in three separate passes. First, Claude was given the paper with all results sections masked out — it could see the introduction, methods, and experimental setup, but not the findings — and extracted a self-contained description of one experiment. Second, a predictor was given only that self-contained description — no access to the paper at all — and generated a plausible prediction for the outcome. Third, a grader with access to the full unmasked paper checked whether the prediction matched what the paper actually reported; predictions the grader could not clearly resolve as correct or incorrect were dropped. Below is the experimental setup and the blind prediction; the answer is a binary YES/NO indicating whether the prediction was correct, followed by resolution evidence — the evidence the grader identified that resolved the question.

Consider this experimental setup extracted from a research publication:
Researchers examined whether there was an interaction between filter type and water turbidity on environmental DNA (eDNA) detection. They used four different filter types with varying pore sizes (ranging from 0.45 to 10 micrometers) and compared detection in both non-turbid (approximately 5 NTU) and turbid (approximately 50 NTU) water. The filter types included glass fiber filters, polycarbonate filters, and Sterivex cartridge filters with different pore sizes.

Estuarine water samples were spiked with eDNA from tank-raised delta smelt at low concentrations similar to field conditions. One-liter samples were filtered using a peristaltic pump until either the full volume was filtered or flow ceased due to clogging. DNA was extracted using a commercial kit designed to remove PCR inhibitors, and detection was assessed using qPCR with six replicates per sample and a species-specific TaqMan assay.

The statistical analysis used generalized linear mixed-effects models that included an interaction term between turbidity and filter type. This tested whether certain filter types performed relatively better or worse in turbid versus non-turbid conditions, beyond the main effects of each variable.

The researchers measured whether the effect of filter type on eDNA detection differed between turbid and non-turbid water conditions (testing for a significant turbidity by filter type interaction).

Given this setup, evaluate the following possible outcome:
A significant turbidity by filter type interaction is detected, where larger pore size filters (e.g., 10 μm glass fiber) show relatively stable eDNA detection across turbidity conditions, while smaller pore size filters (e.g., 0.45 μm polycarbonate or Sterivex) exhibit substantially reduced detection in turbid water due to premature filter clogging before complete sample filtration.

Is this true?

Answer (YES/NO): NO